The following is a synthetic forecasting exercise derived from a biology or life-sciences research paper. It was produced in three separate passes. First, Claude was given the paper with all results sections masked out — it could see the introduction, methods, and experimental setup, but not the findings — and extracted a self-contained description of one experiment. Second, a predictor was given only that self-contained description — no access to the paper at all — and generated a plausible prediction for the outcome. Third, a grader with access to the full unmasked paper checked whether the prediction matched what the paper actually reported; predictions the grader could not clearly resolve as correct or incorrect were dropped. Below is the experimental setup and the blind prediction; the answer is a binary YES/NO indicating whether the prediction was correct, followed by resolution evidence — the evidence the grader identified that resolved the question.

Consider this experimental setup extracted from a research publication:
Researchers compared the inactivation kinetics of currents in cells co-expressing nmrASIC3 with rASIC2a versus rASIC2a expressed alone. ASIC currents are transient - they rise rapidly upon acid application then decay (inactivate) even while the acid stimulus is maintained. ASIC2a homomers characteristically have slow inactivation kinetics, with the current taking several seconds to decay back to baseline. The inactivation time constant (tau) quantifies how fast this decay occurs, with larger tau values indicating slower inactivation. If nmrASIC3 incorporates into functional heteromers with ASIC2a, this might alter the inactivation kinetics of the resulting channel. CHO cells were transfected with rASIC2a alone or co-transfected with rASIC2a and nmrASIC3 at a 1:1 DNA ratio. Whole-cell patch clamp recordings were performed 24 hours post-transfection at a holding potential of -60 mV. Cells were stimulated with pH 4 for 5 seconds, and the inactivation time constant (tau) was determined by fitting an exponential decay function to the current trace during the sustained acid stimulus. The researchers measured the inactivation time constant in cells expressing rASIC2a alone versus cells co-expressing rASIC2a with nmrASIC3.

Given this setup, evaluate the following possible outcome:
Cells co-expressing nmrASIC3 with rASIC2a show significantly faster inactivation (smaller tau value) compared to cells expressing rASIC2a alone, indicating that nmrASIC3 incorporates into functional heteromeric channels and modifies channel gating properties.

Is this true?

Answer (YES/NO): NO